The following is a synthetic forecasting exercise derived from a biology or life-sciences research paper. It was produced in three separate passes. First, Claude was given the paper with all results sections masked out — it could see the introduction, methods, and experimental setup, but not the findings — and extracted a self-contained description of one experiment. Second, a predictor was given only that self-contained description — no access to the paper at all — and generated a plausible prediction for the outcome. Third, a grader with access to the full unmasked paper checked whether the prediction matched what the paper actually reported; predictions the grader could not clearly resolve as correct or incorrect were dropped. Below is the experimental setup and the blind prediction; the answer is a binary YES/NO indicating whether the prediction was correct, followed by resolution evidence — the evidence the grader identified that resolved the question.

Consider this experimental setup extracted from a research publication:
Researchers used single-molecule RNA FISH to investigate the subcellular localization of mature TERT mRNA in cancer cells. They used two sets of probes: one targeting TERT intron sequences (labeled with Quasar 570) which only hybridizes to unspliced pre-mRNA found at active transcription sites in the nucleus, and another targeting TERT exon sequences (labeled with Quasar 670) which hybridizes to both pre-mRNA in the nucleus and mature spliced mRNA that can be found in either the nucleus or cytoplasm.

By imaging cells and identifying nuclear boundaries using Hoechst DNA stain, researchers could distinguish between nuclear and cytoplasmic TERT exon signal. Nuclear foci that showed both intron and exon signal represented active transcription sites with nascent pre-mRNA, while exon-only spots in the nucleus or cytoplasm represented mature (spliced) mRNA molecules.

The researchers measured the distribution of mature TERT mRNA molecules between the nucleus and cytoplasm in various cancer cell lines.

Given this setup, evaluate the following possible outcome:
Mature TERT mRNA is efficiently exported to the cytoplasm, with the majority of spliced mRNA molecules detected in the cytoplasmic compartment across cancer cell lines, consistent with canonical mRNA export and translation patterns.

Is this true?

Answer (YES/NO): NO